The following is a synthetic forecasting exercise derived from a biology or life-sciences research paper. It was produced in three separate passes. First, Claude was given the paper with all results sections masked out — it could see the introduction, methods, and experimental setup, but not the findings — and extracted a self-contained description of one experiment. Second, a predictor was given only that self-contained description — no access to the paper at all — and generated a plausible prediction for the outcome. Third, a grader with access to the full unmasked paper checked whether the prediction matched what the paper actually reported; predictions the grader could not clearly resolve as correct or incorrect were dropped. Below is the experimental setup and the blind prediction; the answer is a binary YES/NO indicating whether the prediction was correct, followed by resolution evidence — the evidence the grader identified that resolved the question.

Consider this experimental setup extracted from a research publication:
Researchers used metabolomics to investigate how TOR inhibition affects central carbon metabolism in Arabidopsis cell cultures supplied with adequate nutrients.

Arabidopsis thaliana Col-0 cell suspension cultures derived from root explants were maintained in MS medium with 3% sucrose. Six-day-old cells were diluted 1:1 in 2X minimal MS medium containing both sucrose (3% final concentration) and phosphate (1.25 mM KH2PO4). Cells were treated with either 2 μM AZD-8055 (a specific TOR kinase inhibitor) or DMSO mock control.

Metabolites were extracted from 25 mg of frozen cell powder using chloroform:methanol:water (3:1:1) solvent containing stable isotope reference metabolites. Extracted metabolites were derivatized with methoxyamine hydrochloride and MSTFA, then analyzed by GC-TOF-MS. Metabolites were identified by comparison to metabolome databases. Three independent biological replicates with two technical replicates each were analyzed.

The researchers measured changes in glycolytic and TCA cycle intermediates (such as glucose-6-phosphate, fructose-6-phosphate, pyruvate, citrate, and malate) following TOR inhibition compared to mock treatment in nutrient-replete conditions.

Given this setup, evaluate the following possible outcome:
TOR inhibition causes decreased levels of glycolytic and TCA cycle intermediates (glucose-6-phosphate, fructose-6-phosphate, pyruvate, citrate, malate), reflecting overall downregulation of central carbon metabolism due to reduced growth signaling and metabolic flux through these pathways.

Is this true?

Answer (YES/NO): NO